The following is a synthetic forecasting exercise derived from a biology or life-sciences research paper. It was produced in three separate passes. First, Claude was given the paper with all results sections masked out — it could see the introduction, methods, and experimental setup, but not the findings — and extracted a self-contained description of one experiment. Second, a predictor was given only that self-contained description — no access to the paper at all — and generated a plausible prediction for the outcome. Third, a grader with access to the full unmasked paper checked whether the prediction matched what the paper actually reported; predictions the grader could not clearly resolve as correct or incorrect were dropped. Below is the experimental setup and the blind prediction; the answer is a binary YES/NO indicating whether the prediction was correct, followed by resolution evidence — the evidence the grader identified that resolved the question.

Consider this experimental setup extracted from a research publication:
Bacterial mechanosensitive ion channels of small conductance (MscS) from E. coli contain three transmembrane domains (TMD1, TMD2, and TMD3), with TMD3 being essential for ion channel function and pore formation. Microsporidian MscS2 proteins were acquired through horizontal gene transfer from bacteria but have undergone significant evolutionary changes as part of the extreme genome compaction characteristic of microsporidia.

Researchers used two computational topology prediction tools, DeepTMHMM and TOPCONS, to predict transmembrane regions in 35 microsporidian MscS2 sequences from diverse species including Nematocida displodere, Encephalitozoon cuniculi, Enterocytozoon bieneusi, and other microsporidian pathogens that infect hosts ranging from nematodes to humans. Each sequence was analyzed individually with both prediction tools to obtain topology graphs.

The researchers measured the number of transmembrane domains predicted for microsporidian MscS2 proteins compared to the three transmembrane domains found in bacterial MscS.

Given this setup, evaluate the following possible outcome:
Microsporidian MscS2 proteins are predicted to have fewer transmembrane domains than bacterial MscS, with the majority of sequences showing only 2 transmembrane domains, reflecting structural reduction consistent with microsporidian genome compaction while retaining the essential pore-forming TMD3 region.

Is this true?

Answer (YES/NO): NO